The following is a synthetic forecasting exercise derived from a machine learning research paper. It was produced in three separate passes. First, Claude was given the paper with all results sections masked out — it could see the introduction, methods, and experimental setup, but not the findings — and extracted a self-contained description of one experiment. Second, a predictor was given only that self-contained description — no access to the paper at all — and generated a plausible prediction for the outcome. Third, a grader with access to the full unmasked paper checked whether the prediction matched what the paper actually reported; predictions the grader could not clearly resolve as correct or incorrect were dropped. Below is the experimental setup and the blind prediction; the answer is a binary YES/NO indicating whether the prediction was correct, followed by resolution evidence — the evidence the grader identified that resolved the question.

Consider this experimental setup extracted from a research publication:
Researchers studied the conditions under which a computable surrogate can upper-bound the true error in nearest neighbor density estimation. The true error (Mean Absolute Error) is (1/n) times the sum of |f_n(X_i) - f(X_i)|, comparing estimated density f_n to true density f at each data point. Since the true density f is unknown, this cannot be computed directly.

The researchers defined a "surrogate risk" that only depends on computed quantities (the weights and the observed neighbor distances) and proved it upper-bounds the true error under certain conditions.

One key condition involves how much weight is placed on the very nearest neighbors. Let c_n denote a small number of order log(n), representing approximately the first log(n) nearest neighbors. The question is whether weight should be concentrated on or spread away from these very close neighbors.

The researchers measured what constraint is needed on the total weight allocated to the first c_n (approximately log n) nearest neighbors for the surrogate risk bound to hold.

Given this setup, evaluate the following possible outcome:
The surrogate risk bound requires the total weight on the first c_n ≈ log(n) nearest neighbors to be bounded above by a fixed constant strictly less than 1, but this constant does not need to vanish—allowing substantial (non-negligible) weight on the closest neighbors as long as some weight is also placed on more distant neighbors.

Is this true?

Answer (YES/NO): NO